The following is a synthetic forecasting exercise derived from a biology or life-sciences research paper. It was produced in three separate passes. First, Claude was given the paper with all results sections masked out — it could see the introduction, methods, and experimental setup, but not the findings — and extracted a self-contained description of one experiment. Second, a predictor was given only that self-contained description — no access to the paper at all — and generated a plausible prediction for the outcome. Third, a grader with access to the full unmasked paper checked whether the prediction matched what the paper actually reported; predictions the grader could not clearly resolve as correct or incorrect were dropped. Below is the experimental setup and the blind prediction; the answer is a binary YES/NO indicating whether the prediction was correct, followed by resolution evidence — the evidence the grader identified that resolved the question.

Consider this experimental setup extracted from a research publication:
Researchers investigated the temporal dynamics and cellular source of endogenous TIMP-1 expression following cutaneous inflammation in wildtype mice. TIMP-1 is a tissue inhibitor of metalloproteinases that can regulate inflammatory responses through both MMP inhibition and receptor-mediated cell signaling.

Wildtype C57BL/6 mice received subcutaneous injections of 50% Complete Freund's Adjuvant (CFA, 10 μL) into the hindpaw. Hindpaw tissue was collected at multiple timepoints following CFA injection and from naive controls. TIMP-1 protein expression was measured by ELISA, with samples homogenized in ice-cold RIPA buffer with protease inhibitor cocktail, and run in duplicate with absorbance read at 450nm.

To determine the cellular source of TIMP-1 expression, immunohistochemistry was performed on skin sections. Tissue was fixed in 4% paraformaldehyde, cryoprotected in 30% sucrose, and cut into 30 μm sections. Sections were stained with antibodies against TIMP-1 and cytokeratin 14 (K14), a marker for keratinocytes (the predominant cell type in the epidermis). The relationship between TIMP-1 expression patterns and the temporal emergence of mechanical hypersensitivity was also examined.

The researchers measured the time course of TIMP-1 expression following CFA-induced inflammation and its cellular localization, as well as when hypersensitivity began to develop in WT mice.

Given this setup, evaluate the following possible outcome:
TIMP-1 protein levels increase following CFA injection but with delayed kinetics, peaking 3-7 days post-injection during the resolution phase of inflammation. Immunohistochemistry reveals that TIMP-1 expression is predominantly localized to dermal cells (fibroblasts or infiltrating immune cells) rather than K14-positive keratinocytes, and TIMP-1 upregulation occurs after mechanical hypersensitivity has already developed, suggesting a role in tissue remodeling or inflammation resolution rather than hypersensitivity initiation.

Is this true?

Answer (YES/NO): NO